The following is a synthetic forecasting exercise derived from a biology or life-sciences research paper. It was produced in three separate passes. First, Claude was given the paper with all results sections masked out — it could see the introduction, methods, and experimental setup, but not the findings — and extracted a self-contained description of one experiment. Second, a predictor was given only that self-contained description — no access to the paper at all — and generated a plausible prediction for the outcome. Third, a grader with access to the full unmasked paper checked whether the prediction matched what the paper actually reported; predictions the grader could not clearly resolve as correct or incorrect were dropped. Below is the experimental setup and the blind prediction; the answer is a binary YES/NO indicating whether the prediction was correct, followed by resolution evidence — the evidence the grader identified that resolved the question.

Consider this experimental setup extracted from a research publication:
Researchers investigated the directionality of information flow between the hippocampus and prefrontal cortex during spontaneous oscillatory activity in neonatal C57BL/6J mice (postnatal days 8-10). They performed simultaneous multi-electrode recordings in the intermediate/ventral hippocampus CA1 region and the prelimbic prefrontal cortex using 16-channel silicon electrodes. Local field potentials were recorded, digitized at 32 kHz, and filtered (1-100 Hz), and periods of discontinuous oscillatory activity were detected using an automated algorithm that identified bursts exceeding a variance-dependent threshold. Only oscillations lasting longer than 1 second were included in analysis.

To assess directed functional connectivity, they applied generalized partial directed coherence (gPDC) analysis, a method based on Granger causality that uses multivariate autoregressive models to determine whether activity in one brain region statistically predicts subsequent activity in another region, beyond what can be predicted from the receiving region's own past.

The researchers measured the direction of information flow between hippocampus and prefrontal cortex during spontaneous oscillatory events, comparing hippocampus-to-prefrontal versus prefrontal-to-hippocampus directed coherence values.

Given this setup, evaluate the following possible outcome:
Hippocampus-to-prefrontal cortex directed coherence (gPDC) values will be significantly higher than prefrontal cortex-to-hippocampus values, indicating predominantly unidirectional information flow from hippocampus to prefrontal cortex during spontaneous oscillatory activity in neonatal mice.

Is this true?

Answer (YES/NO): YES